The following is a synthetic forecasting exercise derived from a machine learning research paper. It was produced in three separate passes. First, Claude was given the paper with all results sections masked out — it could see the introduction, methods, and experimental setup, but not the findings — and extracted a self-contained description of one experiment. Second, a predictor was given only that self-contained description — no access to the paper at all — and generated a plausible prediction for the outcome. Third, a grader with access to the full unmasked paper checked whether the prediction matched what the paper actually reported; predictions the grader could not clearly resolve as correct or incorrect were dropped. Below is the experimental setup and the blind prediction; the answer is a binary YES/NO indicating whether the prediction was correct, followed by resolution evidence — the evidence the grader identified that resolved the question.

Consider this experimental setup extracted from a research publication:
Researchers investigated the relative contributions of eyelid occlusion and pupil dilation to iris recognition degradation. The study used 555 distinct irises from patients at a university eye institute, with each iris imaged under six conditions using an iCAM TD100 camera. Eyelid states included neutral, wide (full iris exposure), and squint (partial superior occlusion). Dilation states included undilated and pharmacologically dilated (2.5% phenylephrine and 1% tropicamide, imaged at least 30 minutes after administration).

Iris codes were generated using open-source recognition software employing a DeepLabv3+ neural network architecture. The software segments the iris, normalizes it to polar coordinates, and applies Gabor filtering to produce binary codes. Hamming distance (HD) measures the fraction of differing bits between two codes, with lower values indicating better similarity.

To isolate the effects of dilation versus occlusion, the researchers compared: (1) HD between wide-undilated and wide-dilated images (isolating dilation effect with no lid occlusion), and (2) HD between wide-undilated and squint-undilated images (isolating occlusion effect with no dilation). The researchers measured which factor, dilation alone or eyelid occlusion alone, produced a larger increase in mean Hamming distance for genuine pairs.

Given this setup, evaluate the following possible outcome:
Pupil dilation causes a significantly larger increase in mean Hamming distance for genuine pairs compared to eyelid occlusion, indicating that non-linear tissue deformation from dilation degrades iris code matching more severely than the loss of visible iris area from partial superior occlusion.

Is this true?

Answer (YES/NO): YES